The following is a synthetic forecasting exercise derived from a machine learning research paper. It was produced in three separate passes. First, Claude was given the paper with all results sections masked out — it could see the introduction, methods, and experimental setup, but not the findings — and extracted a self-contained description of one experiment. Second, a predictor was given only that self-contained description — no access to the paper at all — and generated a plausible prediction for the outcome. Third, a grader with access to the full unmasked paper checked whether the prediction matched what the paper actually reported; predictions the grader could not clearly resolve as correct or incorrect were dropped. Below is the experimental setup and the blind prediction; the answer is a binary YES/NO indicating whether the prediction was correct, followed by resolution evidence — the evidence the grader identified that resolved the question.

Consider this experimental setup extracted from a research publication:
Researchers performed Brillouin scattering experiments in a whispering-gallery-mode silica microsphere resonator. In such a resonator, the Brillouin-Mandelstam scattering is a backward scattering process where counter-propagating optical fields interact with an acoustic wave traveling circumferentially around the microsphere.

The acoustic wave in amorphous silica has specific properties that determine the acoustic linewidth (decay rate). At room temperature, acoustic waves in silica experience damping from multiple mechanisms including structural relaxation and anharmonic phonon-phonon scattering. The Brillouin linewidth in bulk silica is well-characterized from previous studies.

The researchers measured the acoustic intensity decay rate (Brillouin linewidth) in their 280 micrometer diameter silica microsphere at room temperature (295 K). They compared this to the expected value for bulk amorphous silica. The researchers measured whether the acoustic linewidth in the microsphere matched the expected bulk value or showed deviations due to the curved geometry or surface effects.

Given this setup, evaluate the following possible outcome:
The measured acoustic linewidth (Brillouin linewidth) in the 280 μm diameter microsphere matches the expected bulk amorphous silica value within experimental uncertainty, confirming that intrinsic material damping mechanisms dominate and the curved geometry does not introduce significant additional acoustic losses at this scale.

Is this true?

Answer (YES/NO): YES